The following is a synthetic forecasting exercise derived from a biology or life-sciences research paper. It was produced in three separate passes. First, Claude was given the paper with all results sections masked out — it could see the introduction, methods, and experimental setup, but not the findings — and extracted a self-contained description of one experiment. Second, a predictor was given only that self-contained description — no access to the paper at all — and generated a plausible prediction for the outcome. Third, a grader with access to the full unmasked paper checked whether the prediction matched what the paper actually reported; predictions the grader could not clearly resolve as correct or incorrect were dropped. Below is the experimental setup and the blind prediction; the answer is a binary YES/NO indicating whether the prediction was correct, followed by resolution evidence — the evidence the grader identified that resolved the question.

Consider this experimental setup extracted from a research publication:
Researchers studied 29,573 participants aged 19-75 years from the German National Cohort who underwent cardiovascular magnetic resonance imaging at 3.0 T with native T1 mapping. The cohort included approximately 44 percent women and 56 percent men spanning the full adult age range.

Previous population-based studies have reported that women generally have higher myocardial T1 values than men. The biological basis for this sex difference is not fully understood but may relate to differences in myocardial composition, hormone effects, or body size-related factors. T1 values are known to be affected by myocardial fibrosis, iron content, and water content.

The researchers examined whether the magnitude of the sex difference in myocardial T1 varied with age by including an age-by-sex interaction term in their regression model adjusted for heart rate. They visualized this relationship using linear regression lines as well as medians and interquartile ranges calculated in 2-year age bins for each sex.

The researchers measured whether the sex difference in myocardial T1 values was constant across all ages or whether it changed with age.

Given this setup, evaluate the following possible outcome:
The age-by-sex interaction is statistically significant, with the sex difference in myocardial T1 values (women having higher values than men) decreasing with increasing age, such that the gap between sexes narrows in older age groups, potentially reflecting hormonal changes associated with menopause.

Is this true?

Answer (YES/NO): YES